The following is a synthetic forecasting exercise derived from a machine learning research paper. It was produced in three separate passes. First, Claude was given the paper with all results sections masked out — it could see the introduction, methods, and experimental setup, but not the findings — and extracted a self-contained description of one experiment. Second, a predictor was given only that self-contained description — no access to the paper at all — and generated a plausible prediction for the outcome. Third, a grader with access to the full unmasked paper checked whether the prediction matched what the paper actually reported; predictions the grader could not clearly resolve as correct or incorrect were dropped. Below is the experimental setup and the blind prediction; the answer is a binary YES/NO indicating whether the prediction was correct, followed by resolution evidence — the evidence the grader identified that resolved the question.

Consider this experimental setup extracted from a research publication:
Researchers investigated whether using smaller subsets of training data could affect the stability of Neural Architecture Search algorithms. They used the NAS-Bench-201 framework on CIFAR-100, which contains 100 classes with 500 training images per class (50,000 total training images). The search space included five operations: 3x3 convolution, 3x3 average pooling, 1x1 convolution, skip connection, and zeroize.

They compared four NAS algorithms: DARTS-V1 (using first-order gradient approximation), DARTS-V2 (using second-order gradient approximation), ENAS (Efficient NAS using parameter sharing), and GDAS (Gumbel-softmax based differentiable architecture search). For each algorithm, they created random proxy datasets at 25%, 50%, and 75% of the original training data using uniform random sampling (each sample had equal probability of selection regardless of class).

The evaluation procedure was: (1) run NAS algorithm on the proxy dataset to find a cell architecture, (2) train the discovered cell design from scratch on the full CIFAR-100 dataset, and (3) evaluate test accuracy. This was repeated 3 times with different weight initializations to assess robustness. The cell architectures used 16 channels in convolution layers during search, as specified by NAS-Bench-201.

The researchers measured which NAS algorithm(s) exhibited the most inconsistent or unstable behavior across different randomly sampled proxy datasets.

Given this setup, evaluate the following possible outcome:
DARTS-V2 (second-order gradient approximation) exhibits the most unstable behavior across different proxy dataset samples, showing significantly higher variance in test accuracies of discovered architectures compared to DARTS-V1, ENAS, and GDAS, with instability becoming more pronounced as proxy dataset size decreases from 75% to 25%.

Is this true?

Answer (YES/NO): NO